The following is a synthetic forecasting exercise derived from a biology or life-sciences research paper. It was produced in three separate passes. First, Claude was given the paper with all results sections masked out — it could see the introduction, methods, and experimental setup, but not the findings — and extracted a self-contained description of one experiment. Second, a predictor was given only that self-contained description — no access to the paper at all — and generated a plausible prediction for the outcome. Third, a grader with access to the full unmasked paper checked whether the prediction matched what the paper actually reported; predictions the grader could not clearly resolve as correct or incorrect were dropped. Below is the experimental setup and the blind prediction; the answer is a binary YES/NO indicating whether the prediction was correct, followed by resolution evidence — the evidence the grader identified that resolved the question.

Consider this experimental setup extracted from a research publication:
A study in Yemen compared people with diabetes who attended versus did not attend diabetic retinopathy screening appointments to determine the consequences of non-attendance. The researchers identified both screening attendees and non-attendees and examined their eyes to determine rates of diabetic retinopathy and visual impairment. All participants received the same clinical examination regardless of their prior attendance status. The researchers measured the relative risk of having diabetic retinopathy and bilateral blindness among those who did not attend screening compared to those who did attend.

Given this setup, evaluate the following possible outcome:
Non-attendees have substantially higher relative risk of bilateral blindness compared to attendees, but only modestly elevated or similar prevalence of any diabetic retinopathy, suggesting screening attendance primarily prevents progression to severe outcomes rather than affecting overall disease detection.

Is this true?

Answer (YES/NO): NO